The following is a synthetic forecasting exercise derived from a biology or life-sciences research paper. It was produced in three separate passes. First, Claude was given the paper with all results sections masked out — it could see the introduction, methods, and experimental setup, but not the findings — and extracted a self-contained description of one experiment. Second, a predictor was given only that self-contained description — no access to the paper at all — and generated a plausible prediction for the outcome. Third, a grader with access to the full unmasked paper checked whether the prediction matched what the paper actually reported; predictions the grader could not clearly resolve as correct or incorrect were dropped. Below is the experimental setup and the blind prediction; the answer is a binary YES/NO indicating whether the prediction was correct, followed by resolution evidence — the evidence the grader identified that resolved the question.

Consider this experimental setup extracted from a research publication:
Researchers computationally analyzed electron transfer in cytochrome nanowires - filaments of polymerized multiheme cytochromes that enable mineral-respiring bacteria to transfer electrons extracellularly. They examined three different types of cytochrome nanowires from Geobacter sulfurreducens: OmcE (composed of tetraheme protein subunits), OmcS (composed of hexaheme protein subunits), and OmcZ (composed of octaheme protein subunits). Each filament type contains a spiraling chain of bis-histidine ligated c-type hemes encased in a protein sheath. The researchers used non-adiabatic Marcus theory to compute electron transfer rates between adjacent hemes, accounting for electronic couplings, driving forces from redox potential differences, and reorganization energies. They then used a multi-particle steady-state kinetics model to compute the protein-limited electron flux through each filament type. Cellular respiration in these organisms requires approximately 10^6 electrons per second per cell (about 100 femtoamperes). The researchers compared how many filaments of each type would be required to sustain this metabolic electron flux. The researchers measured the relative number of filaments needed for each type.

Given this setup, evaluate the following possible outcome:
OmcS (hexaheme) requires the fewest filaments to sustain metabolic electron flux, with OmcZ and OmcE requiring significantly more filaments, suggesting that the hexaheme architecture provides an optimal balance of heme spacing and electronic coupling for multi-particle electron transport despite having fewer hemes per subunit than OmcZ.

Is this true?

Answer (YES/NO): NO